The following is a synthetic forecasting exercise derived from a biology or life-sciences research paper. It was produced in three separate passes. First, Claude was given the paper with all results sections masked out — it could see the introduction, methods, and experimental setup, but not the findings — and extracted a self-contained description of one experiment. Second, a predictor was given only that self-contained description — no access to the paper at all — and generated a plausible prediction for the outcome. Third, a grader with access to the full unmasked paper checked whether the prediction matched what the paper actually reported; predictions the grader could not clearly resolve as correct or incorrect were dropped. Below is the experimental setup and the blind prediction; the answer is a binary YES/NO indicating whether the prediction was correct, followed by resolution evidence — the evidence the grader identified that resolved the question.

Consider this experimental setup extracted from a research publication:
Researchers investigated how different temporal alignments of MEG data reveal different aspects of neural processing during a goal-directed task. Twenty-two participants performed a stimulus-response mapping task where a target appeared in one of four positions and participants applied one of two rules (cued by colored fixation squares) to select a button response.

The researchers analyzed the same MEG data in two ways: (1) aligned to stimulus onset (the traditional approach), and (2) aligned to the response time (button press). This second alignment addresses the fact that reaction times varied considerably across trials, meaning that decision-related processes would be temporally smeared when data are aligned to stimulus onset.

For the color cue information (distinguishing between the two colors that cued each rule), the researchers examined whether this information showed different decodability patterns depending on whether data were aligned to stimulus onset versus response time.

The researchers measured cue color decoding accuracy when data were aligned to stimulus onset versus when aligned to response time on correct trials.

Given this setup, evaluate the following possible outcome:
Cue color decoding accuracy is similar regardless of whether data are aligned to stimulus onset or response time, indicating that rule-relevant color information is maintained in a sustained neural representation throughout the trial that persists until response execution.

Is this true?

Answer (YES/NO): NO